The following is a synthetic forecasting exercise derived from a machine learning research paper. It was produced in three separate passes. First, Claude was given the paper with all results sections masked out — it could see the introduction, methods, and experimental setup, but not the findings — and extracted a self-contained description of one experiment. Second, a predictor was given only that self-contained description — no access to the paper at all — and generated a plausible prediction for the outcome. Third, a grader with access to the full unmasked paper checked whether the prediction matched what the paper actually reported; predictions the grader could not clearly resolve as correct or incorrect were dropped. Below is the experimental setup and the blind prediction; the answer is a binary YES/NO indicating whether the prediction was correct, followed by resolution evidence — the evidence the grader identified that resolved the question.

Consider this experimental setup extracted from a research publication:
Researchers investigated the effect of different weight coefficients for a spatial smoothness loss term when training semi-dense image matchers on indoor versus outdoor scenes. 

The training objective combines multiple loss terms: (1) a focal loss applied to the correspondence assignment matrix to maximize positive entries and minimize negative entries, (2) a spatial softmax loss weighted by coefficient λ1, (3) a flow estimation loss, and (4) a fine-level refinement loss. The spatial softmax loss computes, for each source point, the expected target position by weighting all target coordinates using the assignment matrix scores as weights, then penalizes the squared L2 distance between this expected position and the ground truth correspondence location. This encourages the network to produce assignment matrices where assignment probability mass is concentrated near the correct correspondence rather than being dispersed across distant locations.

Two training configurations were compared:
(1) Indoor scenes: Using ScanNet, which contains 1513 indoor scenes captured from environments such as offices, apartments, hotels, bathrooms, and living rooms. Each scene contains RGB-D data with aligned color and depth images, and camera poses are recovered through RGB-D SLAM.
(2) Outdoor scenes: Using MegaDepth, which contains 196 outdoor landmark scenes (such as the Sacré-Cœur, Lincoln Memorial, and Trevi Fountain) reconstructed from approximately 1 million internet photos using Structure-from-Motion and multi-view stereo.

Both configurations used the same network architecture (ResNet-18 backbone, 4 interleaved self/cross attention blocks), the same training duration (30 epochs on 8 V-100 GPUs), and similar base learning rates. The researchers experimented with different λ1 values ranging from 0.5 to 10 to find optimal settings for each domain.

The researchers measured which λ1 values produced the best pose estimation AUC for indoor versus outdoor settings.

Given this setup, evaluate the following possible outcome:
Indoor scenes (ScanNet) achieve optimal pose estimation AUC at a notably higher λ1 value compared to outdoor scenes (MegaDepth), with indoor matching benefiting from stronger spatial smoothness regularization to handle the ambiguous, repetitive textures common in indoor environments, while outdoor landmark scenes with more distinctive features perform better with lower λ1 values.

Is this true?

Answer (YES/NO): YES